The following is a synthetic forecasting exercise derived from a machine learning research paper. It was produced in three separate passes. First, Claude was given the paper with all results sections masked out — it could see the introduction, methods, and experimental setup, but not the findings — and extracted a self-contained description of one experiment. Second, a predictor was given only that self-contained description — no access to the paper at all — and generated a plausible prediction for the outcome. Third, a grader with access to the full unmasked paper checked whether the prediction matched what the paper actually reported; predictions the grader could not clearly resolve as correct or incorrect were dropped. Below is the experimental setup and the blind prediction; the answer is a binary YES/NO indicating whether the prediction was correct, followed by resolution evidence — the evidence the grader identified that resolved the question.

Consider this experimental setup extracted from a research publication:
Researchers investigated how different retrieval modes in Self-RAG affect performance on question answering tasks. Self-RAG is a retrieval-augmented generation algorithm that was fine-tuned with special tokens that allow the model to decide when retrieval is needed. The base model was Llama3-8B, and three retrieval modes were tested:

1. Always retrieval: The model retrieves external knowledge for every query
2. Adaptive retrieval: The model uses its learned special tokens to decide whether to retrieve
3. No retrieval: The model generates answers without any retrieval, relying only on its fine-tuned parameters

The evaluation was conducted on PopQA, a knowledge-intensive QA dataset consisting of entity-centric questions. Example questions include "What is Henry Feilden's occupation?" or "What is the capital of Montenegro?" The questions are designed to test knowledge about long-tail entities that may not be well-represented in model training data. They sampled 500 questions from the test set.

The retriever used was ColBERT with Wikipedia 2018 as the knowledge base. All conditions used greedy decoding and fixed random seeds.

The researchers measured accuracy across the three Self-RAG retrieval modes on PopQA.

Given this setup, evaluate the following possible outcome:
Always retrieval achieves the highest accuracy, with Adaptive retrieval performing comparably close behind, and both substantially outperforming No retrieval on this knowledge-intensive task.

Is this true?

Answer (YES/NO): YES